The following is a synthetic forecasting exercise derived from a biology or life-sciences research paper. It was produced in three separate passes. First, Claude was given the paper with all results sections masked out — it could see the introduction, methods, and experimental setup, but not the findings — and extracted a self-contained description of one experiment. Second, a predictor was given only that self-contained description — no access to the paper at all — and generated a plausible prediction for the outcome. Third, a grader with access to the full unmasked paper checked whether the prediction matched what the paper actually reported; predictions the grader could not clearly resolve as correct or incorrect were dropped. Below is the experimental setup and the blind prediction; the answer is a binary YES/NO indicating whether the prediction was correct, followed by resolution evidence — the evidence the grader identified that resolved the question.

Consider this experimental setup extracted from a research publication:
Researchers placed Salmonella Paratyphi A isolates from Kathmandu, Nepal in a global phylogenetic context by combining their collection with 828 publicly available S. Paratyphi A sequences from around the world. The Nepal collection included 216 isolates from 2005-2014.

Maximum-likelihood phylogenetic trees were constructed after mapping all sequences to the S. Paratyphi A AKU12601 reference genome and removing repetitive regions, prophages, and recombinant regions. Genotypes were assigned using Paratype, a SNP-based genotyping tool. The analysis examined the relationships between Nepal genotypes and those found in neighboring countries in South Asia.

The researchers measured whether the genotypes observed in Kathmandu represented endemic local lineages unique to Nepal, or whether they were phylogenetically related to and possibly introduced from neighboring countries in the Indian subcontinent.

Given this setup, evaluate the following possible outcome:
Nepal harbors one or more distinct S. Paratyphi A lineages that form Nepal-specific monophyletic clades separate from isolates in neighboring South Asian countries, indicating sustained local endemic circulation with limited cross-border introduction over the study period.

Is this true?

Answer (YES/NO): NO